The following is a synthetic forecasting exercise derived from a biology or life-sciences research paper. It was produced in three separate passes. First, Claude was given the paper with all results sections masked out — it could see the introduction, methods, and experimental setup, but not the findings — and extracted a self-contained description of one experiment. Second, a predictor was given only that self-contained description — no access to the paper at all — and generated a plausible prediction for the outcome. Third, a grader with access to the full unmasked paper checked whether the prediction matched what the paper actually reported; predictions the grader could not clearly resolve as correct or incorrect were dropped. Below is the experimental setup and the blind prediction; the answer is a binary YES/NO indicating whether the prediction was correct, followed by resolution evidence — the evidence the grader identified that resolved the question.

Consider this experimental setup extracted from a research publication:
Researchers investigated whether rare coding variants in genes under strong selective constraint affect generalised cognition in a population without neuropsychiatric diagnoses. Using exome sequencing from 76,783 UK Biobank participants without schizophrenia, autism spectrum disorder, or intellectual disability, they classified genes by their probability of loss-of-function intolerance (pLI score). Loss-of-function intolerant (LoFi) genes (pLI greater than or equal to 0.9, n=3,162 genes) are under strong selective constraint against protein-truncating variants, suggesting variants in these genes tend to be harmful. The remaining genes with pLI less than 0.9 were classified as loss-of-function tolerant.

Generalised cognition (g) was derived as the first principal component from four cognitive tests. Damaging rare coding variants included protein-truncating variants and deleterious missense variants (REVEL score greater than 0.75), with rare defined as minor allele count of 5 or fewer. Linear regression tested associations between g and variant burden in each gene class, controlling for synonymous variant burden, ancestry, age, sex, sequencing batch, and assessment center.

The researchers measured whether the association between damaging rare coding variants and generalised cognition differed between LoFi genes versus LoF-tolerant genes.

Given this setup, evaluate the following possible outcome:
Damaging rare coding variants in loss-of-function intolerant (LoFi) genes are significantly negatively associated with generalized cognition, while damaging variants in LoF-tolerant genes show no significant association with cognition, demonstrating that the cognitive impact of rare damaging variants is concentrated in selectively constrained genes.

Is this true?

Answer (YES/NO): NO